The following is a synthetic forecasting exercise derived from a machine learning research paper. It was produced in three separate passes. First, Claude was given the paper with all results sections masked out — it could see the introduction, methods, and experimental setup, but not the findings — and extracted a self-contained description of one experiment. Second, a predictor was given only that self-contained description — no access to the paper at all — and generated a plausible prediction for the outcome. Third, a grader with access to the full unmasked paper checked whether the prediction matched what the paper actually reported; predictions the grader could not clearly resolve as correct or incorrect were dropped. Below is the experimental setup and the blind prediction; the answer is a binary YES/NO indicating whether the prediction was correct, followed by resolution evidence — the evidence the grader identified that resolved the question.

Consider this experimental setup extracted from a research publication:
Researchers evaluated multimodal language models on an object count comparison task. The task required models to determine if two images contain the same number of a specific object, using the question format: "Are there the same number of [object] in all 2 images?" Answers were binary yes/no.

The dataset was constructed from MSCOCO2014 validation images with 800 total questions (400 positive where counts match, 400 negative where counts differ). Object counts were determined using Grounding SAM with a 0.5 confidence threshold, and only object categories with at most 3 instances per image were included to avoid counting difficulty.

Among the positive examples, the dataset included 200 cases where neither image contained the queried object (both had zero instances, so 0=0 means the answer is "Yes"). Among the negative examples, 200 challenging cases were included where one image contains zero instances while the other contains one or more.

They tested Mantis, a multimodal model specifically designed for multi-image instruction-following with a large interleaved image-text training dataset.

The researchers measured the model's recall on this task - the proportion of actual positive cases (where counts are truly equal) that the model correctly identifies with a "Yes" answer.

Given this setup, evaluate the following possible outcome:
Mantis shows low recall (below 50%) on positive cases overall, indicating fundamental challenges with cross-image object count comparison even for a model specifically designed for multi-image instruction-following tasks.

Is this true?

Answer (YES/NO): YES